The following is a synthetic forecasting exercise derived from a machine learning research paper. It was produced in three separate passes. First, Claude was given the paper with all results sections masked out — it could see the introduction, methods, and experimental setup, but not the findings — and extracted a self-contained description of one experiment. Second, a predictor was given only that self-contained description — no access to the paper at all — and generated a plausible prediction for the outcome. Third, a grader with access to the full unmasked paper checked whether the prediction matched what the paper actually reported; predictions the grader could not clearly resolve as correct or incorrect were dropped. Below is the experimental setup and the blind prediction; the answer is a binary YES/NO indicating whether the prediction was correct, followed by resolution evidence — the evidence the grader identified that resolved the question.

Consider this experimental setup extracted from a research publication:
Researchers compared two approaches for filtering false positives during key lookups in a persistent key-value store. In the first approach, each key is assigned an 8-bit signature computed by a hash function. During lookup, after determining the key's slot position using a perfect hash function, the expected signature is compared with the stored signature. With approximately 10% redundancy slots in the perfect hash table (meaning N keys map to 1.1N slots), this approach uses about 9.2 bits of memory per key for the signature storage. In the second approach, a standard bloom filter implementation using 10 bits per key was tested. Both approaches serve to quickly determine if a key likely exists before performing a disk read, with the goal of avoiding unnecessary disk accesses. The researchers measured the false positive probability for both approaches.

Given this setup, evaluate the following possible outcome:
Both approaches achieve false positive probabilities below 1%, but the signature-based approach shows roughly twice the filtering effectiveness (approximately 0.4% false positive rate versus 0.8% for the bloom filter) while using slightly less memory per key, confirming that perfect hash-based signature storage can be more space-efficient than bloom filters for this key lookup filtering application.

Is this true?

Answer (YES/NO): YES